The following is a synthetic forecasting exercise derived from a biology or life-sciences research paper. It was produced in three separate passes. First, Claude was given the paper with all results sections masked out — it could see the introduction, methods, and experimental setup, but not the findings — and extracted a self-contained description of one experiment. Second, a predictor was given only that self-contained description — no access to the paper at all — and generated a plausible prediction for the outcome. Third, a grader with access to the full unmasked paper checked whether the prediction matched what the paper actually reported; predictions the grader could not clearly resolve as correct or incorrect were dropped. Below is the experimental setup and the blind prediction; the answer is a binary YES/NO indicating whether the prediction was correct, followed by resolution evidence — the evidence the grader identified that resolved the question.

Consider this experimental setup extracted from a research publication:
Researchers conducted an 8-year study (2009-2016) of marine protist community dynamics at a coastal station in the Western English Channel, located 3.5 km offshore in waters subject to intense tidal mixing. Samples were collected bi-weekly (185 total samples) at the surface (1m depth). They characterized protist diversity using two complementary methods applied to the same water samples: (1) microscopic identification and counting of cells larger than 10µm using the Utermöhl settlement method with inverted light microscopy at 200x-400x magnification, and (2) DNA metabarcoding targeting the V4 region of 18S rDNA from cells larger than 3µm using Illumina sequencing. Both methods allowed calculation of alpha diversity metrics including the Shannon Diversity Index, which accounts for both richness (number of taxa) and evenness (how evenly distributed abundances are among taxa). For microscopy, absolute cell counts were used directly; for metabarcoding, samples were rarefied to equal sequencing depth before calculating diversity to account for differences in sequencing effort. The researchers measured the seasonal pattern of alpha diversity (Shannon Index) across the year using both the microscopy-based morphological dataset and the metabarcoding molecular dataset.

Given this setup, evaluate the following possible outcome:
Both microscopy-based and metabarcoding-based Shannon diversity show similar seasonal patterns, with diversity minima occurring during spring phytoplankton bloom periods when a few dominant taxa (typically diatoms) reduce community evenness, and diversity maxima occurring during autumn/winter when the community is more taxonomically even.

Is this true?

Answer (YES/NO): YES